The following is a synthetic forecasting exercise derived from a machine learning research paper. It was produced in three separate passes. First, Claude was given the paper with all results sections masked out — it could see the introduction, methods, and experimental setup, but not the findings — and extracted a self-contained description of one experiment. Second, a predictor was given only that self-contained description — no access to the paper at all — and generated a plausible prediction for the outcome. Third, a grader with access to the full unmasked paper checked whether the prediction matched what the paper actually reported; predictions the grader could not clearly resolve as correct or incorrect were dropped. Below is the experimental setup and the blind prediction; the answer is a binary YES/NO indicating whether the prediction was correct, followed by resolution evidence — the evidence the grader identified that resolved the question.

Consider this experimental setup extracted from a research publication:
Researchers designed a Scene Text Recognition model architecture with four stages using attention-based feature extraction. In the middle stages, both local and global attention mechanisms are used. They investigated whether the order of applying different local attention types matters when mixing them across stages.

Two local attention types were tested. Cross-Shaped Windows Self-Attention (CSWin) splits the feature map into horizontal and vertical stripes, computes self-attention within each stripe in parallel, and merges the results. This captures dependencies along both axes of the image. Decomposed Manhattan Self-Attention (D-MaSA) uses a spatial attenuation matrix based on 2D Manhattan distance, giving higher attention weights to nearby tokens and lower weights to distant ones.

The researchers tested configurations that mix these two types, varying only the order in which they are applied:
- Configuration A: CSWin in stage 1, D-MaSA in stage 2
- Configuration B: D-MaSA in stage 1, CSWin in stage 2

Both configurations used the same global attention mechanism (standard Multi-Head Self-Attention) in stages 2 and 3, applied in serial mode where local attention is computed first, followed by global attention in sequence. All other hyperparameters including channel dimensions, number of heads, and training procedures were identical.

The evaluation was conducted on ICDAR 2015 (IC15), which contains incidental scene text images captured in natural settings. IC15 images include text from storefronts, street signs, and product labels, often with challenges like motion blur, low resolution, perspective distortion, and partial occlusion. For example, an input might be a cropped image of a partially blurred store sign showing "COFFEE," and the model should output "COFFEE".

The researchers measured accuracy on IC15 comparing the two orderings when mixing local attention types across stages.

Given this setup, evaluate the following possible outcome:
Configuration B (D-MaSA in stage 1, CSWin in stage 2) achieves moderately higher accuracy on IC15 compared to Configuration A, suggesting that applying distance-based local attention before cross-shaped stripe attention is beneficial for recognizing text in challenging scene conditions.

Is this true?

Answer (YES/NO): NO